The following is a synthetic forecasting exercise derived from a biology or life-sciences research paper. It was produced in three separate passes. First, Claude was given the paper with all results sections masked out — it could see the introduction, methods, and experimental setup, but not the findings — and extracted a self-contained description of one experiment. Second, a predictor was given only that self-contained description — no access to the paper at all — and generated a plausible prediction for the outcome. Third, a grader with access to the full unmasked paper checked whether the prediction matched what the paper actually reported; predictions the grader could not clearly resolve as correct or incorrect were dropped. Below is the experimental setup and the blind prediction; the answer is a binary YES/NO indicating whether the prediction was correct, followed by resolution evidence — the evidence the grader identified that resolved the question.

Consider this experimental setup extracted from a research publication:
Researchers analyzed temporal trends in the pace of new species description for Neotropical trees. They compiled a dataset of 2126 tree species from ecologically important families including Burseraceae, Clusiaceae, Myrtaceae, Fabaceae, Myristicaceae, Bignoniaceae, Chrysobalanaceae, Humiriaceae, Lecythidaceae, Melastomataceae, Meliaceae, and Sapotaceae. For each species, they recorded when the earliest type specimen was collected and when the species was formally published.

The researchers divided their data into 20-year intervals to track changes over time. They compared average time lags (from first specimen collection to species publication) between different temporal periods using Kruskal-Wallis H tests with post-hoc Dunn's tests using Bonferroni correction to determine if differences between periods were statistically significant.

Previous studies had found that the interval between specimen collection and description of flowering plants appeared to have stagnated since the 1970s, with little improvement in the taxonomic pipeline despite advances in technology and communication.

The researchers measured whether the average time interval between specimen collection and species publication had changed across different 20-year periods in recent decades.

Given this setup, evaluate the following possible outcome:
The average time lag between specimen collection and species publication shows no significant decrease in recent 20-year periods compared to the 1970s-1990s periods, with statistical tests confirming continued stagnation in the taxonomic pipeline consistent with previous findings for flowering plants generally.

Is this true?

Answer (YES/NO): NO